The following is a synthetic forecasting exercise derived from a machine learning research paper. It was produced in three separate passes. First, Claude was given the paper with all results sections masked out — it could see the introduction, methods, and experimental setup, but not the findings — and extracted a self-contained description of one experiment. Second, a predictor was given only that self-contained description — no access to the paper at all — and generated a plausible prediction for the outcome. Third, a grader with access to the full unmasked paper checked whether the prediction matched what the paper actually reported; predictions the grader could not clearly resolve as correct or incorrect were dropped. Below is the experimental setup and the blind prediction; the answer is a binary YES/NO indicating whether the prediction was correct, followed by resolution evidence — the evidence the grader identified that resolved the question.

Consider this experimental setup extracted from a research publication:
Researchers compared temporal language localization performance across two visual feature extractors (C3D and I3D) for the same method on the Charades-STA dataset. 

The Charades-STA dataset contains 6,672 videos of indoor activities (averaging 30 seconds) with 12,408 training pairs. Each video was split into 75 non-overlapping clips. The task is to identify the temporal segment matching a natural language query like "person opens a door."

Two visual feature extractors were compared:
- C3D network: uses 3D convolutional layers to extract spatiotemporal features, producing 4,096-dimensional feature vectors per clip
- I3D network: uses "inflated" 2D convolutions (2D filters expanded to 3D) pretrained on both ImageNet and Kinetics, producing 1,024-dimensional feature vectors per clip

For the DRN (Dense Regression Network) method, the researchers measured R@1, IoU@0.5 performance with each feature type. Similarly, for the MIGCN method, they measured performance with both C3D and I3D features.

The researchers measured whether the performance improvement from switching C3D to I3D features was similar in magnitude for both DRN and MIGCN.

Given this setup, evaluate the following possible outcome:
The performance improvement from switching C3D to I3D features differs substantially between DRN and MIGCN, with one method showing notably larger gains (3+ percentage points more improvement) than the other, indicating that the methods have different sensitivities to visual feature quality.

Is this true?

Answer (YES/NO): YES